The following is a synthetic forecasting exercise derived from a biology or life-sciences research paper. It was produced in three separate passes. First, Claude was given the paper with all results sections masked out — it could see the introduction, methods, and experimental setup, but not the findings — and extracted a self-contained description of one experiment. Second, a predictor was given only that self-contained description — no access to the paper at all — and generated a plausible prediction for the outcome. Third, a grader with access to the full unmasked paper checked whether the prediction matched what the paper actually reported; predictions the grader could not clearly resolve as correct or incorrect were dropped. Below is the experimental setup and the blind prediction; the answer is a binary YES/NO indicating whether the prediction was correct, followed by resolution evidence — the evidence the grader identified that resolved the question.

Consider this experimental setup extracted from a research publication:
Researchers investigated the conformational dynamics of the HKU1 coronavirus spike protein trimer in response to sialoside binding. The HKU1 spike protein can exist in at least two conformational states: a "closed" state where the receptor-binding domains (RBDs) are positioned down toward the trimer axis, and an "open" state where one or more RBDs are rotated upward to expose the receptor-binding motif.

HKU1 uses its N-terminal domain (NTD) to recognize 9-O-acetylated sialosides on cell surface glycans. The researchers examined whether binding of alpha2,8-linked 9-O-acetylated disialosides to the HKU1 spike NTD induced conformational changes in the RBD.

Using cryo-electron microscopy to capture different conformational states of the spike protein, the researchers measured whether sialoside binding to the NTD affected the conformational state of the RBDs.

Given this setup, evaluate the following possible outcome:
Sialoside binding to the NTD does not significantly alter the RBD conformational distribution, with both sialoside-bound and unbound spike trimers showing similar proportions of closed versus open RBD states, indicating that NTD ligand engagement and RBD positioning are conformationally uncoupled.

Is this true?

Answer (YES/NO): NO